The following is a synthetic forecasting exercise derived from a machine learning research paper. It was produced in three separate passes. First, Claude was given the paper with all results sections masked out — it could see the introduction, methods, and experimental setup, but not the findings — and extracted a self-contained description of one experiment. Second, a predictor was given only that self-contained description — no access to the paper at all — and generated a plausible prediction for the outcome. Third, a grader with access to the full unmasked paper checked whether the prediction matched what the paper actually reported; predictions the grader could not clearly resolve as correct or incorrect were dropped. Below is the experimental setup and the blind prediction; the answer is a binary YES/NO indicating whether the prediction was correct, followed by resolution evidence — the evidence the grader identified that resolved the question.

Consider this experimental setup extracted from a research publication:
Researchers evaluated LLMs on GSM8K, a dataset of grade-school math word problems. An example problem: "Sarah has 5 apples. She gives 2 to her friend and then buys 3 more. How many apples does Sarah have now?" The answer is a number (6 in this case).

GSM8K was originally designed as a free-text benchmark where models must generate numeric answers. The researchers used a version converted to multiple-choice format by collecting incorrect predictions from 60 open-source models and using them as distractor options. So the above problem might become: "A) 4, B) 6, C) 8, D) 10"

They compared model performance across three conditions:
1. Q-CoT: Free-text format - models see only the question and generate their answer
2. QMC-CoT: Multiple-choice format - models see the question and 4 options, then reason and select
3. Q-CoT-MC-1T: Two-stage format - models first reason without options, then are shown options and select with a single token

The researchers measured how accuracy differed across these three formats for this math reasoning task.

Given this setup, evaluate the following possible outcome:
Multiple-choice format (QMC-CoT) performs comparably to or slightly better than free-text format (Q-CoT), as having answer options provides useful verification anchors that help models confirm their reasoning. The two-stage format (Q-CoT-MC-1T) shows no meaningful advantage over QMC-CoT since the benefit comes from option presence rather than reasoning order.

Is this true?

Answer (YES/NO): NO